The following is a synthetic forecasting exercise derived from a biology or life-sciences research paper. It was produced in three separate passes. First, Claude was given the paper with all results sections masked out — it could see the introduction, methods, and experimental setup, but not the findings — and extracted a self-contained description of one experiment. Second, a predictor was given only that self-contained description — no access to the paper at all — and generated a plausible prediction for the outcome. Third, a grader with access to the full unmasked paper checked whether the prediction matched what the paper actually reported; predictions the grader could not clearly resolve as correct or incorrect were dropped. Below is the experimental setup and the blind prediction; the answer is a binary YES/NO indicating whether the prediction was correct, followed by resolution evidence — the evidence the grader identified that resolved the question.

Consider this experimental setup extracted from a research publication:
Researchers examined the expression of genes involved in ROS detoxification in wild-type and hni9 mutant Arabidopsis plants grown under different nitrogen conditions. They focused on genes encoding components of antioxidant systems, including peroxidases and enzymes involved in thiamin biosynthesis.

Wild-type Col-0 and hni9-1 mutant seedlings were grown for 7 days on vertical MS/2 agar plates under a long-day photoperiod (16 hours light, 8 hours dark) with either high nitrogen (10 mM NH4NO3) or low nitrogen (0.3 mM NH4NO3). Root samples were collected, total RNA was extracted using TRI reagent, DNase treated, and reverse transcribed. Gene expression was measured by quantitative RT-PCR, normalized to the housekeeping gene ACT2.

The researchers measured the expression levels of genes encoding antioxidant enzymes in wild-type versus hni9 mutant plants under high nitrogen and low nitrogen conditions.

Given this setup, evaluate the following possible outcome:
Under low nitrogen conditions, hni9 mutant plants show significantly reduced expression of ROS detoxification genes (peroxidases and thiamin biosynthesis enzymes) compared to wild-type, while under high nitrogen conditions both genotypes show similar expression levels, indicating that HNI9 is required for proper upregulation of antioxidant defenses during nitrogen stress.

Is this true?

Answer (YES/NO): NO